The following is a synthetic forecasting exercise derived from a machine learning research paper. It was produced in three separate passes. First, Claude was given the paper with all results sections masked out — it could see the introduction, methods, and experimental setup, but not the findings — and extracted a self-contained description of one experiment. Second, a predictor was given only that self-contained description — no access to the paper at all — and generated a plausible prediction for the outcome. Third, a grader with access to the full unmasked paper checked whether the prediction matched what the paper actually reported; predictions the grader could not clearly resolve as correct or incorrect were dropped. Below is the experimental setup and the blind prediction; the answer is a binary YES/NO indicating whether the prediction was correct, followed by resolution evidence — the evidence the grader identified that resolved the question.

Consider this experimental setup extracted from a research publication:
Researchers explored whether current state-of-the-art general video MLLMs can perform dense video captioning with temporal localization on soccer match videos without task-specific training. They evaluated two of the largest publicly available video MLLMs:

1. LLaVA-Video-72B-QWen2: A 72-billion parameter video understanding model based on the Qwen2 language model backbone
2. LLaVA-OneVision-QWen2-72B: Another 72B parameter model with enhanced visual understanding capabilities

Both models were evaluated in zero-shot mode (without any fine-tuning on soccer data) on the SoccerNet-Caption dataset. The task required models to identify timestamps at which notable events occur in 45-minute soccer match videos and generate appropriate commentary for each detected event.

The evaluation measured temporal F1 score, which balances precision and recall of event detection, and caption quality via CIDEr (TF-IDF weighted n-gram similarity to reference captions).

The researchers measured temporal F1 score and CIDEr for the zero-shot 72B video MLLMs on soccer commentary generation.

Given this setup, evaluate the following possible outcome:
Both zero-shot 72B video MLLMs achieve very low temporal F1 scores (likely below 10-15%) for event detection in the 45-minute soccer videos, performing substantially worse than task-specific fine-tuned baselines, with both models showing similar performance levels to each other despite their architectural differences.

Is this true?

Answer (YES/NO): YES